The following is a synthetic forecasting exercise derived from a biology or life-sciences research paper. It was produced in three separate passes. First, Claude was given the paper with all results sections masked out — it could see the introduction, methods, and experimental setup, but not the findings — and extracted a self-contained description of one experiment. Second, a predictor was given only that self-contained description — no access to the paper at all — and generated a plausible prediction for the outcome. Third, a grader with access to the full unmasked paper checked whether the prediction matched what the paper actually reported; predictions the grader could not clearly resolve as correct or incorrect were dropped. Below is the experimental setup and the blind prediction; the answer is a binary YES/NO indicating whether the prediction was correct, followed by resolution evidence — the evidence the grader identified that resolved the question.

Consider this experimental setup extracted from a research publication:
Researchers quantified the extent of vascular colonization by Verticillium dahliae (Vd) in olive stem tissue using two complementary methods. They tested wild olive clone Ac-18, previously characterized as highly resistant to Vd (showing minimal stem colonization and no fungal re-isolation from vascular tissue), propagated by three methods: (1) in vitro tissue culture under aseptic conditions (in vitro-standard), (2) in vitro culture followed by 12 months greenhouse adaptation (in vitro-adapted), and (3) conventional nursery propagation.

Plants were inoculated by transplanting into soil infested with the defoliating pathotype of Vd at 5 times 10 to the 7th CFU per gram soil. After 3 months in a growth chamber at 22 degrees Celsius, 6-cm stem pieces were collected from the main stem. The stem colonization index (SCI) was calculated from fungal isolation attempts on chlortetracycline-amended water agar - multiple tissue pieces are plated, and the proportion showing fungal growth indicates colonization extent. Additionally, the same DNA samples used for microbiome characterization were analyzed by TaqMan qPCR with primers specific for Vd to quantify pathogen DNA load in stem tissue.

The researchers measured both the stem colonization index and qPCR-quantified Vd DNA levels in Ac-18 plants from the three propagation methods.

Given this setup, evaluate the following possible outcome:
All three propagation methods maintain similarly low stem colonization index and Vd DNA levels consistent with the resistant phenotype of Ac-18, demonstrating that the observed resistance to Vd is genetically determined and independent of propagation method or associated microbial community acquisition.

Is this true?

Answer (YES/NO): NO